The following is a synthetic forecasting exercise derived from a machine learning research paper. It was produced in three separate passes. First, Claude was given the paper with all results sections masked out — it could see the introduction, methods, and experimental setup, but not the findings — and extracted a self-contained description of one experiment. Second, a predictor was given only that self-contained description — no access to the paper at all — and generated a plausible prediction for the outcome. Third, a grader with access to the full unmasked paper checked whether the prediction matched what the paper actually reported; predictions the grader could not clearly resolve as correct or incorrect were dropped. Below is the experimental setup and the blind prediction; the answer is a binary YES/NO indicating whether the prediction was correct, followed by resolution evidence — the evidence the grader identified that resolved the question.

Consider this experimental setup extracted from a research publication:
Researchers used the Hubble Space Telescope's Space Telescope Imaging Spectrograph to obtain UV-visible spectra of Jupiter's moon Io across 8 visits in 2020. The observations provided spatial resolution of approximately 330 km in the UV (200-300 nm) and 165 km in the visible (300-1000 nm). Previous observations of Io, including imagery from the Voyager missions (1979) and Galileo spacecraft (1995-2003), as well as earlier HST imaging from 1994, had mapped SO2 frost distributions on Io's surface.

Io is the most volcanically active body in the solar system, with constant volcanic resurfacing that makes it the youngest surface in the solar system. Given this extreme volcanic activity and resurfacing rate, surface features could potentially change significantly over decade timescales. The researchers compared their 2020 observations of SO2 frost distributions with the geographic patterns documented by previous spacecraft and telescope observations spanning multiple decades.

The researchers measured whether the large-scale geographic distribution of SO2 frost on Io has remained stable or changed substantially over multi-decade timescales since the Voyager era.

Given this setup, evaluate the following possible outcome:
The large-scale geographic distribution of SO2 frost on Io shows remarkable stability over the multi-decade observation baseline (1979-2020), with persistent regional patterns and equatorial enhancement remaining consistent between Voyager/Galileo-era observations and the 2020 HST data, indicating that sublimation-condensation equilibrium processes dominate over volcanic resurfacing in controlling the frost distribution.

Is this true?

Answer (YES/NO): YES